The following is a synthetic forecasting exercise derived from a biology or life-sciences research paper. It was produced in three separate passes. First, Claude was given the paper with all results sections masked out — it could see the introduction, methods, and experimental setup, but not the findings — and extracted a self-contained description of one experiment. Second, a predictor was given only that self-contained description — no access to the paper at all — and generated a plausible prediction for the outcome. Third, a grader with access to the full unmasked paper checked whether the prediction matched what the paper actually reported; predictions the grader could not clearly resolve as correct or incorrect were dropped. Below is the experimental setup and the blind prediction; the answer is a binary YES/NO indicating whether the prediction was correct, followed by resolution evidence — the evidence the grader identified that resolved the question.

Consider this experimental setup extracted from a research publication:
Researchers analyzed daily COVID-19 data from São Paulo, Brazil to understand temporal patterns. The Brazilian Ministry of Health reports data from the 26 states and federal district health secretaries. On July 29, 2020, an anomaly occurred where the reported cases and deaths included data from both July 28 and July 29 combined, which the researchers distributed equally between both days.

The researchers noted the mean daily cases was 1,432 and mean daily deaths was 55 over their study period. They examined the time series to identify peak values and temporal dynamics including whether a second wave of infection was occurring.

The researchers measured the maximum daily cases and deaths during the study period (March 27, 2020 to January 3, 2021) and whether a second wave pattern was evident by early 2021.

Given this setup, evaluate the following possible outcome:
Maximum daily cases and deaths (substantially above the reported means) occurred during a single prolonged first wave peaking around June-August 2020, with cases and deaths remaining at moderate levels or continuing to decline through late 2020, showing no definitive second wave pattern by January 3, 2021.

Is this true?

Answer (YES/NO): NO